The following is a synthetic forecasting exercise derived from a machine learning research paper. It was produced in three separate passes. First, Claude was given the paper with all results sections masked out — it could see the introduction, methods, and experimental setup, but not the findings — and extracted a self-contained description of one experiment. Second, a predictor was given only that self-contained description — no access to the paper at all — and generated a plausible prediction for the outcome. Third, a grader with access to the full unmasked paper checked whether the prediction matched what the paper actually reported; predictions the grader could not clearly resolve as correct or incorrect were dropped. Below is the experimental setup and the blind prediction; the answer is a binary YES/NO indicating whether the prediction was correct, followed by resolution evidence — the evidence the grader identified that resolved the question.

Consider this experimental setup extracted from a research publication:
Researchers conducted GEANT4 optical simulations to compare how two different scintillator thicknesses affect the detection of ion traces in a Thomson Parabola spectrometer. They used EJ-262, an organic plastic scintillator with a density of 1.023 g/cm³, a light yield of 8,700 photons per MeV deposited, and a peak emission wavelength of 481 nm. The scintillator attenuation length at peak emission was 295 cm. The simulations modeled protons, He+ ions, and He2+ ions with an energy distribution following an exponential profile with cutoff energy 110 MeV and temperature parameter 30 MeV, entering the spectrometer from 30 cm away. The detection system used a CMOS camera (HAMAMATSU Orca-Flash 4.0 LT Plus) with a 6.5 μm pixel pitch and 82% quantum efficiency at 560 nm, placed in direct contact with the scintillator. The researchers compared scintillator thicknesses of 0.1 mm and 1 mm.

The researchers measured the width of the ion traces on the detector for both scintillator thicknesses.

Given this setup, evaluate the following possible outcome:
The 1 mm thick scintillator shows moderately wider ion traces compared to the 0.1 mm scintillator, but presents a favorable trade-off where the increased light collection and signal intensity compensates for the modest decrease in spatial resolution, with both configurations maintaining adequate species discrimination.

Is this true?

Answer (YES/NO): NO